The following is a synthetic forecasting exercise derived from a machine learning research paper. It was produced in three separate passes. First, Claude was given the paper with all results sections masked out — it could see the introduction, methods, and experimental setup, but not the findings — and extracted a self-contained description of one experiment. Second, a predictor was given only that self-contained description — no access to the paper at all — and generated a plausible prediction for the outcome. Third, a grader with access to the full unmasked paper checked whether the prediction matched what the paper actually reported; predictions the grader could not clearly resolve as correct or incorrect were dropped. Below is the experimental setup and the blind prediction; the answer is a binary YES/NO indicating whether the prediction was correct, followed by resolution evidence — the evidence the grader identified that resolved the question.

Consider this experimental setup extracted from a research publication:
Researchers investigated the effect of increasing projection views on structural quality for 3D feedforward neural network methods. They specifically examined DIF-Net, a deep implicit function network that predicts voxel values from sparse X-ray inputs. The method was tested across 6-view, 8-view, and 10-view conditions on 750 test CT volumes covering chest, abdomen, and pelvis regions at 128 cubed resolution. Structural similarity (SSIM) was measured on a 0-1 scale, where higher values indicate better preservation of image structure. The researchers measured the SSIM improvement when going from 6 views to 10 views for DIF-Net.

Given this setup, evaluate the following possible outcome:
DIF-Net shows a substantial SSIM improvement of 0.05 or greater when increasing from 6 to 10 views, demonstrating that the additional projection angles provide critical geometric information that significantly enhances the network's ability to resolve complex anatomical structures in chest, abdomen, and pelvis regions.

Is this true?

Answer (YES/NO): YES